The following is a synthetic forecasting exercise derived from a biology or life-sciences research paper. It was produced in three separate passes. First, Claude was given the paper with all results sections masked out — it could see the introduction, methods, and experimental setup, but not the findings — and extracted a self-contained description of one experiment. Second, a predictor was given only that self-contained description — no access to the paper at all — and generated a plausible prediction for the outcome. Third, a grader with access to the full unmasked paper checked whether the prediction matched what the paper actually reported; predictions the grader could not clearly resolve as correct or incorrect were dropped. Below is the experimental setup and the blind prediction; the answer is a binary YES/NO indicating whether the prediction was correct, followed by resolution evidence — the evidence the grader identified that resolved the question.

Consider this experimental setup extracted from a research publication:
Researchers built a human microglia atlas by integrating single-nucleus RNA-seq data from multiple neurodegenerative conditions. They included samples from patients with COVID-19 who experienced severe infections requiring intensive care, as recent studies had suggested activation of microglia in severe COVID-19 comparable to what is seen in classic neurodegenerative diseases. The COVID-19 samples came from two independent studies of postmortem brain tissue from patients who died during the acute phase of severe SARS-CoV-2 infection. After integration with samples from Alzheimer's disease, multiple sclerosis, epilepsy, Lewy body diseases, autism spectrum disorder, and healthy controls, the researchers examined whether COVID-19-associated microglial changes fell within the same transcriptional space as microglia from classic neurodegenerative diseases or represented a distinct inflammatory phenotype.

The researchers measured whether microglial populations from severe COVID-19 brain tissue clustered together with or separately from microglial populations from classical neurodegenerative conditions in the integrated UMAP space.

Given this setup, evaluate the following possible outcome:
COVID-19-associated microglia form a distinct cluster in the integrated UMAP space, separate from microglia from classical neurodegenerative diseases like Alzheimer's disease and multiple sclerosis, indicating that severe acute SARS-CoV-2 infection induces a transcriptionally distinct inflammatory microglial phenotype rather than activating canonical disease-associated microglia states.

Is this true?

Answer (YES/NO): NO